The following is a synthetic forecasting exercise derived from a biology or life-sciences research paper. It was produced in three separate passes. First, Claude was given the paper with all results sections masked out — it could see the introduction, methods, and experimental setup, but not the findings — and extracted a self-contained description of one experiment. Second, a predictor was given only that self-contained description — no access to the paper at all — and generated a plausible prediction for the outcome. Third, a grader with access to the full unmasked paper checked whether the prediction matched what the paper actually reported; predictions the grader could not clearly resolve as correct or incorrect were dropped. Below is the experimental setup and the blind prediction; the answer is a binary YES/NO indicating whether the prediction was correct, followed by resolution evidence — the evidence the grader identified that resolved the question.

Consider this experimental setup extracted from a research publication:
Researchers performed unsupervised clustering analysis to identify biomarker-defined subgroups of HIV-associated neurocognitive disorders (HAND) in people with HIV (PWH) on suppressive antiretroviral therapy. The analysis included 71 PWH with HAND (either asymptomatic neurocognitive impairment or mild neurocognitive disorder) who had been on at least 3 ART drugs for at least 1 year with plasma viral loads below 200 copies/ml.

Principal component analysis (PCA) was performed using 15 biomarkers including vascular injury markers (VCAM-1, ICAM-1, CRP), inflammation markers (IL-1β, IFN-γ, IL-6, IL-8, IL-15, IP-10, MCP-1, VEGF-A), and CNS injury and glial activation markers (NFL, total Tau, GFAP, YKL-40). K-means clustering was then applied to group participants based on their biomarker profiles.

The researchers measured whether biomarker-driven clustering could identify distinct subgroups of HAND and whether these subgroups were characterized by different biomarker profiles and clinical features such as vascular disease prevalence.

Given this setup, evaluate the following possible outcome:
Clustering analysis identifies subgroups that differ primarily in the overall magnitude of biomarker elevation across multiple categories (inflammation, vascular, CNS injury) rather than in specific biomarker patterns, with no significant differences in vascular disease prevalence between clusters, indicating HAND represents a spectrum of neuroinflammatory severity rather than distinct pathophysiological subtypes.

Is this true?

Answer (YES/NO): NO